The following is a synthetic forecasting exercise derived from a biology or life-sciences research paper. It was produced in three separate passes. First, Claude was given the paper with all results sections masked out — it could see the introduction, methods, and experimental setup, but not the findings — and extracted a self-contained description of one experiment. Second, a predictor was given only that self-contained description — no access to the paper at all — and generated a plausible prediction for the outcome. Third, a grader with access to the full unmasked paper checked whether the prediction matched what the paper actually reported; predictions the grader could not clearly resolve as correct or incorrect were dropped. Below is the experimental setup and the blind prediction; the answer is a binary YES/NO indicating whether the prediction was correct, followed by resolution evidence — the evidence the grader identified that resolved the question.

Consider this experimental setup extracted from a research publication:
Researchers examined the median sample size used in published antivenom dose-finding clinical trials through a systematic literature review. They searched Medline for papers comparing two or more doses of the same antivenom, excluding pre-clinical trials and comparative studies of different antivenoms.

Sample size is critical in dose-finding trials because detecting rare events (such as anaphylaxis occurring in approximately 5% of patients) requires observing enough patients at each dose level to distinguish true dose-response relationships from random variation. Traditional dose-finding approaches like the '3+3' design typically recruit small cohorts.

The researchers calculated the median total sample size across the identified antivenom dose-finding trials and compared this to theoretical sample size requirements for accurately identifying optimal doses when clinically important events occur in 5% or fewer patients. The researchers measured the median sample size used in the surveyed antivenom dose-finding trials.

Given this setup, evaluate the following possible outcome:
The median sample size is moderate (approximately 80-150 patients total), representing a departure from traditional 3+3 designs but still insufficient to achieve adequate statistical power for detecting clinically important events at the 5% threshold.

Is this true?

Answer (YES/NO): NO